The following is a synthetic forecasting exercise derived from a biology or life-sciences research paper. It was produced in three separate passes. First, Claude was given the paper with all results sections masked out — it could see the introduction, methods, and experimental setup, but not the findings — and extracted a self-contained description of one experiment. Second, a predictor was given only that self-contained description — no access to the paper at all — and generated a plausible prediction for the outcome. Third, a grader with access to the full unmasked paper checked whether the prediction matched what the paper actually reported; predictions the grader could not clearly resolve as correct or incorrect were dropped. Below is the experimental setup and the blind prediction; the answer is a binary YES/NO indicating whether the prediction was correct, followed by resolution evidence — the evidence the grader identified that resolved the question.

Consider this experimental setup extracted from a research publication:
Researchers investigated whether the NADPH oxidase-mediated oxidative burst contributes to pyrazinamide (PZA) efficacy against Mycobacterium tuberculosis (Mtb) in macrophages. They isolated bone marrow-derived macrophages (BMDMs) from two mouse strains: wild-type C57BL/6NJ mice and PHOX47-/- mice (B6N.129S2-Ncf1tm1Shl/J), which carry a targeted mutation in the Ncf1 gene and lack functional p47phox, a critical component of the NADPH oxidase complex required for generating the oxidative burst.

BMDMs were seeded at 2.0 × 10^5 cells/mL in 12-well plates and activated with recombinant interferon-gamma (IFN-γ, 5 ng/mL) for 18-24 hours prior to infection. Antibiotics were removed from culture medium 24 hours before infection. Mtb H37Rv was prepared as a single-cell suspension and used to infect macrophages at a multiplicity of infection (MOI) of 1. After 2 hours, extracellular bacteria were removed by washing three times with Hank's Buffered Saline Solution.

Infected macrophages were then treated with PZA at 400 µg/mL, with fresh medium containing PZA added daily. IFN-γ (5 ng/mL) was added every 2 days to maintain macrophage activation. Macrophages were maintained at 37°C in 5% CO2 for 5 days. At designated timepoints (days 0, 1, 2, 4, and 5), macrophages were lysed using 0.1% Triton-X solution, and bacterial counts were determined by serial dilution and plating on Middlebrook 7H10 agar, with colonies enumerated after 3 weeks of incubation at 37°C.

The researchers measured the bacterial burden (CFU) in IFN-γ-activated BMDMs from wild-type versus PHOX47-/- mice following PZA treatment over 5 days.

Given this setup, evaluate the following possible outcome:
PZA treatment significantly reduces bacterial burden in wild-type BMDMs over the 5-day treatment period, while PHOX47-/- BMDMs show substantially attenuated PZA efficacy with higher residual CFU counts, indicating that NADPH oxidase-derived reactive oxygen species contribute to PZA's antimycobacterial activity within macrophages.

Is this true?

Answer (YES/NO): YES